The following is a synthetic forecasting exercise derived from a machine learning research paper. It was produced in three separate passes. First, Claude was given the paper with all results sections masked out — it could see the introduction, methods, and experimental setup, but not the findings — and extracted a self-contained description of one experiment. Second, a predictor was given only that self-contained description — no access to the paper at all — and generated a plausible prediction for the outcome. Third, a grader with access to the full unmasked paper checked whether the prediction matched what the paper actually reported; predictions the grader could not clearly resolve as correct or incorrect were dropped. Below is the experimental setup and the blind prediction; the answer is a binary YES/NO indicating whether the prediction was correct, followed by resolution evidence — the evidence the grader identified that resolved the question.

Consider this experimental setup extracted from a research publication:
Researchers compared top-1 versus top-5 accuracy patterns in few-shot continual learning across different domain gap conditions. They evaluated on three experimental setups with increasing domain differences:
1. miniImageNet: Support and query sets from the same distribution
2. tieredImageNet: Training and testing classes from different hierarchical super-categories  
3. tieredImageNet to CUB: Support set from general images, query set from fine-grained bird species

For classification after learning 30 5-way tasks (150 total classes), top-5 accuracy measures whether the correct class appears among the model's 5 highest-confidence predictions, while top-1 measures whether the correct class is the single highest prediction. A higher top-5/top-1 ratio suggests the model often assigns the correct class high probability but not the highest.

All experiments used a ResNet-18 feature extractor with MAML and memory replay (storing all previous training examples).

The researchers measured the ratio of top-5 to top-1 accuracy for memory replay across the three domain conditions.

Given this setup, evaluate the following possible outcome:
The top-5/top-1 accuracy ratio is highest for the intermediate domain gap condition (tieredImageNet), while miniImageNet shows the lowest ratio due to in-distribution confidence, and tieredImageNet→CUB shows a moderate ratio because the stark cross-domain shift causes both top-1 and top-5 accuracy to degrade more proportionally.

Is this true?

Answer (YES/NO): NO